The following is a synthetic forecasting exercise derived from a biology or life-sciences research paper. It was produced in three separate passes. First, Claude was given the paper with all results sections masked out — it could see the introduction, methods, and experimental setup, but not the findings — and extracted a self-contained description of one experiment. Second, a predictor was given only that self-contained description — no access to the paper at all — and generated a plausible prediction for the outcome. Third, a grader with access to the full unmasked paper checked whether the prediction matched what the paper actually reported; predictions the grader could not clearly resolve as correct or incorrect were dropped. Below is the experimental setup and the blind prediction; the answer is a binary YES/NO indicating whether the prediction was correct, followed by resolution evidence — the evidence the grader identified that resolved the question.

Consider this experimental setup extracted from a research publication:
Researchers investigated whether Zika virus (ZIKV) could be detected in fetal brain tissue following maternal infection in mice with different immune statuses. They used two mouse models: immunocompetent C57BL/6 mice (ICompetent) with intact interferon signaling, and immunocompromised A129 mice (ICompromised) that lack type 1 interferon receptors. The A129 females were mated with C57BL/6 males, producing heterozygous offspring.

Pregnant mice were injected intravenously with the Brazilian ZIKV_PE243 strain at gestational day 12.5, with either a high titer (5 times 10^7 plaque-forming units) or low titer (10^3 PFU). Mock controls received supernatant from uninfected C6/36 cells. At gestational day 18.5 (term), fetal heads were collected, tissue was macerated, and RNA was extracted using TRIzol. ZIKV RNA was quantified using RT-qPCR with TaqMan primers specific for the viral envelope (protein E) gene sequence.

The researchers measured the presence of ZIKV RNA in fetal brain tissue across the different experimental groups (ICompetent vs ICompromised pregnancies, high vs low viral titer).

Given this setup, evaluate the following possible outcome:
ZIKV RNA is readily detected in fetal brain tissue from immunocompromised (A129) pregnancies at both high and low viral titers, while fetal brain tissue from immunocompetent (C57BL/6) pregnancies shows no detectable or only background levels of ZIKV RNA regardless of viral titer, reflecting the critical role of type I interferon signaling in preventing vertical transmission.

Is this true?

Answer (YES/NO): NO